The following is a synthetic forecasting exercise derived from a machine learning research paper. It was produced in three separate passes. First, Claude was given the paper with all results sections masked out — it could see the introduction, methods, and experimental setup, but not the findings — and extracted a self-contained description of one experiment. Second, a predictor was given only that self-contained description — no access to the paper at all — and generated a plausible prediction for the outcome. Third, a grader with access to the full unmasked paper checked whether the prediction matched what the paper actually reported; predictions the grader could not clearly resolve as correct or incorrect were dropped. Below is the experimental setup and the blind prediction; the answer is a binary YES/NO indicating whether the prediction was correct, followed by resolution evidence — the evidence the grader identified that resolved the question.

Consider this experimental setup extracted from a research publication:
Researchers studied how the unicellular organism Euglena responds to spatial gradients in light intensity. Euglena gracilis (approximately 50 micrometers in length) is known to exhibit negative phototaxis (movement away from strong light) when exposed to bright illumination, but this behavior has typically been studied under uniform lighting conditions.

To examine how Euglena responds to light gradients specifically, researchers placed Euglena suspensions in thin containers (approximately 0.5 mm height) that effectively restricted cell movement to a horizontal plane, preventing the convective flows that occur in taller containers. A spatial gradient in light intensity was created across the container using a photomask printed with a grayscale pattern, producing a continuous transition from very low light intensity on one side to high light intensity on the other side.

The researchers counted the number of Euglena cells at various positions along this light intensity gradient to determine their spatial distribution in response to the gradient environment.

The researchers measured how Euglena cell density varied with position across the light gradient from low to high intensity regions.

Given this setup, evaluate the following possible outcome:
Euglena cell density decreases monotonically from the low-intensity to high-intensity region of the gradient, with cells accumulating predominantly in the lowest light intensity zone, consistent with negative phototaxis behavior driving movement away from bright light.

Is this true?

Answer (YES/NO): NO